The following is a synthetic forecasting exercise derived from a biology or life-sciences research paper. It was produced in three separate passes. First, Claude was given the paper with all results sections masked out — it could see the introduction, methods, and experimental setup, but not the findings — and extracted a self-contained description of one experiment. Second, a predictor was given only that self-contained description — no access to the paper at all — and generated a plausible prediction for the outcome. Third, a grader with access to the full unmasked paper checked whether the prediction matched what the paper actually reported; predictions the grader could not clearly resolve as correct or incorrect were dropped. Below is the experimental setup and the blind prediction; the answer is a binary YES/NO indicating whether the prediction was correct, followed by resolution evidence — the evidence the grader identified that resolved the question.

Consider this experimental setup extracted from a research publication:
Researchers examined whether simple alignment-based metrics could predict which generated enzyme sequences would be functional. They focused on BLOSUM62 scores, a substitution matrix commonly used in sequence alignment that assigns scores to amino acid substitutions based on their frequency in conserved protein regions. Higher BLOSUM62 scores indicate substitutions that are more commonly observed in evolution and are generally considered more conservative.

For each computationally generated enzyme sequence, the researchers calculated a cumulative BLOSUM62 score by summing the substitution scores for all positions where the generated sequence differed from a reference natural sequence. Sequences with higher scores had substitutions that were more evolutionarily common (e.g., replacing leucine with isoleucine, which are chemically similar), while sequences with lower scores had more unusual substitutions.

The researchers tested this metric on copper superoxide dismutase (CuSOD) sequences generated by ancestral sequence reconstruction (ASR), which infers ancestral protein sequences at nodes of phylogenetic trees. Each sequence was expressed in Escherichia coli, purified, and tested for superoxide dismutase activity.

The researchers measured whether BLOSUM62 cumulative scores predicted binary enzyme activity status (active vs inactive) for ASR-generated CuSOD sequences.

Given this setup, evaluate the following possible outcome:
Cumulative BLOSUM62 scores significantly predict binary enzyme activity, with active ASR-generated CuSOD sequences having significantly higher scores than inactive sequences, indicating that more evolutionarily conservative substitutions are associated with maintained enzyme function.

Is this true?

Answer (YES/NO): NO